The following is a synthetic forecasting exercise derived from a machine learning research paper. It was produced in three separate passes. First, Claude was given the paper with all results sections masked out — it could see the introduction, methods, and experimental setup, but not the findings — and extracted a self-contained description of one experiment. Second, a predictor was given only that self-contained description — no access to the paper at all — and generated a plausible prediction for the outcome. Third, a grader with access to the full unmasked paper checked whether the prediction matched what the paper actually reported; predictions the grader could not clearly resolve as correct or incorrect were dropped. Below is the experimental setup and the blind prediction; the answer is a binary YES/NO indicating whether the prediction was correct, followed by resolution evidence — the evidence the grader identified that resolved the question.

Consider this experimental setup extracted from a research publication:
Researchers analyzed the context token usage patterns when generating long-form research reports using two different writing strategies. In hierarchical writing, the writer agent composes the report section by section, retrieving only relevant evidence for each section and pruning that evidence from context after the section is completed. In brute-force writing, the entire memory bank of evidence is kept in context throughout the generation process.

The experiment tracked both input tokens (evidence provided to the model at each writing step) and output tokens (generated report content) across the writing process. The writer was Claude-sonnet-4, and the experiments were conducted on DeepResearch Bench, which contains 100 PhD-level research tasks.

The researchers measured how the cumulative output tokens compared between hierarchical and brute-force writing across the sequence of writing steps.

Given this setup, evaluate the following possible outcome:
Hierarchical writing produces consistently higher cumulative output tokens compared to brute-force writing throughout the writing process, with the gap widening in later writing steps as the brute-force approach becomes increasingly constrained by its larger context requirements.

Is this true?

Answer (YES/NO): NO